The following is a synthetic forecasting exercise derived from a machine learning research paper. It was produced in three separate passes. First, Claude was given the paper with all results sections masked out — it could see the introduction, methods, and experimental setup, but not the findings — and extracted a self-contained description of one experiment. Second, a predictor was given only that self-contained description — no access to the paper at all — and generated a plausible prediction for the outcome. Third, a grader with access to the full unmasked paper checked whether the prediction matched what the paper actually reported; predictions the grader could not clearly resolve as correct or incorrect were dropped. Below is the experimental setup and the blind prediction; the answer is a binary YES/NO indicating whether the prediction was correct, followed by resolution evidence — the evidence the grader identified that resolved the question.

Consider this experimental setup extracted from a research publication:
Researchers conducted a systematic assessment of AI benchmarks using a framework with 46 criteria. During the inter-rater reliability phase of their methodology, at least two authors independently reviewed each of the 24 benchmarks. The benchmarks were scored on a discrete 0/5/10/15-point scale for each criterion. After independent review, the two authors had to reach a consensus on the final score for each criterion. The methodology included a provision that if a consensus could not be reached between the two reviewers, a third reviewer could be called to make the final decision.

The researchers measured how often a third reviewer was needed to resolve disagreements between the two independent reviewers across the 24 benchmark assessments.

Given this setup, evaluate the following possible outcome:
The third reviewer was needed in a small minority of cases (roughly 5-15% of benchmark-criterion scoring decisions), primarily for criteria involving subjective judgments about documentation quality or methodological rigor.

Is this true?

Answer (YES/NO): NO